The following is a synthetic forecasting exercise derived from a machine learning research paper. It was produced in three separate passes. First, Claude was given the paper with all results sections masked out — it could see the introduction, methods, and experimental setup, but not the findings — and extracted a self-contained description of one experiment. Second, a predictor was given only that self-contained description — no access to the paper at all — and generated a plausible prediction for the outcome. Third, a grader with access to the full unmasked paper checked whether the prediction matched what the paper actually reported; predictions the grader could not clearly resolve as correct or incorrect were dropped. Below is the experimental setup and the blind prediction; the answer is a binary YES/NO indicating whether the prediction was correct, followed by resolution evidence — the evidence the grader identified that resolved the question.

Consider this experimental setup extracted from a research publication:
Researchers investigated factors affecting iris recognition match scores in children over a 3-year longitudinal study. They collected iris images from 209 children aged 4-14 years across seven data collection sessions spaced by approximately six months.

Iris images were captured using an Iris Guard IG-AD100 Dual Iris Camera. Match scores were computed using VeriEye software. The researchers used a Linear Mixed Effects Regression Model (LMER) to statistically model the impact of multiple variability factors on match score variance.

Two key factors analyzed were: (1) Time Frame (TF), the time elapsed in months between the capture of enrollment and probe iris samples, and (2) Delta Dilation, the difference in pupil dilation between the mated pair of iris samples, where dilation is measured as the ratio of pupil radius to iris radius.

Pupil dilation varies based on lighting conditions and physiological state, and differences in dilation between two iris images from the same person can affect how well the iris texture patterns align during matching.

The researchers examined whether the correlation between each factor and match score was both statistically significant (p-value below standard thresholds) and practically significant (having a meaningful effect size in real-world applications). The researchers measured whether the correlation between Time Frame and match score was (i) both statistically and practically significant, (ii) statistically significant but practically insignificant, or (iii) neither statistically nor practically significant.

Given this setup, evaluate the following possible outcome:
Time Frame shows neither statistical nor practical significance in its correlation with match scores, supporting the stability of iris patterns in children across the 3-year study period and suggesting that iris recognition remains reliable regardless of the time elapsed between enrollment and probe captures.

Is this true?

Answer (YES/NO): NO